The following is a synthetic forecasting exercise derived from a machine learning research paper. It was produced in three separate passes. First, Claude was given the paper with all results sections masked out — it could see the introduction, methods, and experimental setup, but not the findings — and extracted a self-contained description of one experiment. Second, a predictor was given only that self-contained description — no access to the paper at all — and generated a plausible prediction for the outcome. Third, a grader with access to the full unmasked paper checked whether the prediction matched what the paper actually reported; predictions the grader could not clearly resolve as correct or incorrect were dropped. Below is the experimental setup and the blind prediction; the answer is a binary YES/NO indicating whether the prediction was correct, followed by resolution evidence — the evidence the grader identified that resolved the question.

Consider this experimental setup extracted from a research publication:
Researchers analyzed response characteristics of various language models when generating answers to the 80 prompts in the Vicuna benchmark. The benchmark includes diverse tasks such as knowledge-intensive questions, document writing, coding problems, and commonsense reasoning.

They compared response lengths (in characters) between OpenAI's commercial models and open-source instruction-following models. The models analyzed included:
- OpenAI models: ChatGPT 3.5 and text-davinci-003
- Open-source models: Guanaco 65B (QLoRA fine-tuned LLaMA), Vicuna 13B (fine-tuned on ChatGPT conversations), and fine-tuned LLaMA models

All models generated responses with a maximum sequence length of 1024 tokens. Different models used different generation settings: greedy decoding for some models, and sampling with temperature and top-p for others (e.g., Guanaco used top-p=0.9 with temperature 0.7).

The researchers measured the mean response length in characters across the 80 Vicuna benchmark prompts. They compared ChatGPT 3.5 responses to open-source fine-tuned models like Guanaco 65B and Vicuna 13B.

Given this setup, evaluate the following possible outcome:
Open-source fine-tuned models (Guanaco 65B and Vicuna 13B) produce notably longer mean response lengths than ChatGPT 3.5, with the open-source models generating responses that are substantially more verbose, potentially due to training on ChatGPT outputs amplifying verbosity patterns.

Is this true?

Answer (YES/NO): YES